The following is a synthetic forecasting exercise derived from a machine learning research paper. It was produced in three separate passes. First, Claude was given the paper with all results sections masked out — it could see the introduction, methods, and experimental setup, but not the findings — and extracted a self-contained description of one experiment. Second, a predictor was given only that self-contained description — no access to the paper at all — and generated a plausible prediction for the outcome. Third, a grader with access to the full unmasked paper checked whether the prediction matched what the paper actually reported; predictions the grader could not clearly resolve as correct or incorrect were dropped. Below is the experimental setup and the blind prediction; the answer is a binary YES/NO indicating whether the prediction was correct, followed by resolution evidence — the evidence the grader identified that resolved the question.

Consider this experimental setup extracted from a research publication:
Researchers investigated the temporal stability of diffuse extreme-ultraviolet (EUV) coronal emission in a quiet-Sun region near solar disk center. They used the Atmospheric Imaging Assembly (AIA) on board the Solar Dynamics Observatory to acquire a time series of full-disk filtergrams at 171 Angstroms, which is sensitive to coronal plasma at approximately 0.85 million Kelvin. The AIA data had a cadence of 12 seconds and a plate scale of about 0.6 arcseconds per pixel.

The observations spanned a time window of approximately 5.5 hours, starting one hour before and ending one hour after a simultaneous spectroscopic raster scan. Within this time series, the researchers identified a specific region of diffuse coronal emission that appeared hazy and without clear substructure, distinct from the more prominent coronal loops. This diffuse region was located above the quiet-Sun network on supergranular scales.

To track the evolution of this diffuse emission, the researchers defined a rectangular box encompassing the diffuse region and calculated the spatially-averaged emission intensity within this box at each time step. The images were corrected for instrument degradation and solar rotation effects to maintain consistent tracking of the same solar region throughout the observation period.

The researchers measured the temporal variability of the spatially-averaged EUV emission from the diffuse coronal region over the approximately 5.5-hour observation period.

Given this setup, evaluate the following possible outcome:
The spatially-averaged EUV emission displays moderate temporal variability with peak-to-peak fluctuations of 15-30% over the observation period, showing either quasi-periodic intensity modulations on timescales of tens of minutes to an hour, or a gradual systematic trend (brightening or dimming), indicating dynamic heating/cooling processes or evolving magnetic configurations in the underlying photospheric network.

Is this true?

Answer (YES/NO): NO